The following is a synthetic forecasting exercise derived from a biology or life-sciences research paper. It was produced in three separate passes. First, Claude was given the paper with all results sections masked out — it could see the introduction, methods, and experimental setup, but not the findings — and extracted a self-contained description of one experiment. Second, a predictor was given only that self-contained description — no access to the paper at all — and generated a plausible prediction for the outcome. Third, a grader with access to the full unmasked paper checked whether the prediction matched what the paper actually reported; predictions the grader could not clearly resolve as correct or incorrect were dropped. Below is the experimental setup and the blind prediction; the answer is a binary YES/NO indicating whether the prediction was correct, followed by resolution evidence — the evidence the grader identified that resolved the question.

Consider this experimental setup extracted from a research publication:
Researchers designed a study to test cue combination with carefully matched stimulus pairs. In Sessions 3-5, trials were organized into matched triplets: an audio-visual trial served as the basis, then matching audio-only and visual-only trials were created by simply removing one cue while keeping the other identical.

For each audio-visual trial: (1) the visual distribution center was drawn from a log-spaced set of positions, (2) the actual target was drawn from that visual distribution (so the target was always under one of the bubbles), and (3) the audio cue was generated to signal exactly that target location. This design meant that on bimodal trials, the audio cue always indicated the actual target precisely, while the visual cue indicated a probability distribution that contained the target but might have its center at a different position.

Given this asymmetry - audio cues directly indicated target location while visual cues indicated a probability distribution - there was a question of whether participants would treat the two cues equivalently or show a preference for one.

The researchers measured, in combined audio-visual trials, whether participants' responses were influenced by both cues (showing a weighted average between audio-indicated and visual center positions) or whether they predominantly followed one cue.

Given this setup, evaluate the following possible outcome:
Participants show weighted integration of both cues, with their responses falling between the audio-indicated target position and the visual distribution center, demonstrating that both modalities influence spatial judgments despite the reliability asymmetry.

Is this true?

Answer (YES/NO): YES